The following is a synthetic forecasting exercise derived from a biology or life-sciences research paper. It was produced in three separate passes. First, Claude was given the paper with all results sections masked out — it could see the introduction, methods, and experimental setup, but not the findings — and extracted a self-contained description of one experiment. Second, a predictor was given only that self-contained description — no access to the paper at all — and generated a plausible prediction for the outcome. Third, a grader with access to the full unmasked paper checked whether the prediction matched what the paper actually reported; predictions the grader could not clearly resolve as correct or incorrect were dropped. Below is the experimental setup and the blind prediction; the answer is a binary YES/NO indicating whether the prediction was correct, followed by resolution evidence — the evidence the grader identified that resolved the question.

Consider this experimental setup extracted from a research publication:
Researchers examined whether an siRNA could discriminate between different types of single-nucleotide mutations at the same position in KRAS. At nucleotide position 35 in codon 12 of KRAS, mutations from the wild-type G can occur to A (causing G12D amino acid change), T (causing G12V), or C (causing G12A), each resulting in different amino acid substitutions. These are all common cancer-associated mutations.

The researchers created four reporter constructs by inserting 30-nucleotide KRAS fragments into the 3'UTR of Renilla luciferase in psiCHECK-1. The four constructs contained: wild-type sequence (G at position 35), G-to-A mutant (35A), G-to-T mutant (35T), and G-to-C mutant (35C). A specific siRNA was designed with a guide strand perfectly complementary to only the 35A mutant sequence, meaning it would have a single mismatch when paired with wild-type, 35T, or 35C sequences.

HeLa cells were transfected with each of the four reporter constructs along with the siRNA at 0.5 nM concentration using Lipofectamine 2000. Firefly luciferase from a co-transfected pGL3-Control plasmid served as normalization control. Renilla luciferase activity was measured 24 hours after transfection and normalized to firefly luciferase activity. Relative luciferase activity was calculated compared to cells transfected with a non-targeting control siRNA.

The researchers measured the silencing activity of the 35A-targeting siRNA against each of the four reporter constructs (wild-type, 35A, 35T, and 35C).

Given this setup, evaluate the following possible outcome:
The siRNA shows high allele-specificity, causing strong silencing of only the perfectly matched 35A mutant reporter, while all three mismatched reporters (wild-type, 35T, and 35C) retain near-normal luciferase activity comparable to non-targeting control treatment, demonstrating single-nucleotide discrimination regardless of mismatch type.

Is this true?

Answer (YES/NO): YES